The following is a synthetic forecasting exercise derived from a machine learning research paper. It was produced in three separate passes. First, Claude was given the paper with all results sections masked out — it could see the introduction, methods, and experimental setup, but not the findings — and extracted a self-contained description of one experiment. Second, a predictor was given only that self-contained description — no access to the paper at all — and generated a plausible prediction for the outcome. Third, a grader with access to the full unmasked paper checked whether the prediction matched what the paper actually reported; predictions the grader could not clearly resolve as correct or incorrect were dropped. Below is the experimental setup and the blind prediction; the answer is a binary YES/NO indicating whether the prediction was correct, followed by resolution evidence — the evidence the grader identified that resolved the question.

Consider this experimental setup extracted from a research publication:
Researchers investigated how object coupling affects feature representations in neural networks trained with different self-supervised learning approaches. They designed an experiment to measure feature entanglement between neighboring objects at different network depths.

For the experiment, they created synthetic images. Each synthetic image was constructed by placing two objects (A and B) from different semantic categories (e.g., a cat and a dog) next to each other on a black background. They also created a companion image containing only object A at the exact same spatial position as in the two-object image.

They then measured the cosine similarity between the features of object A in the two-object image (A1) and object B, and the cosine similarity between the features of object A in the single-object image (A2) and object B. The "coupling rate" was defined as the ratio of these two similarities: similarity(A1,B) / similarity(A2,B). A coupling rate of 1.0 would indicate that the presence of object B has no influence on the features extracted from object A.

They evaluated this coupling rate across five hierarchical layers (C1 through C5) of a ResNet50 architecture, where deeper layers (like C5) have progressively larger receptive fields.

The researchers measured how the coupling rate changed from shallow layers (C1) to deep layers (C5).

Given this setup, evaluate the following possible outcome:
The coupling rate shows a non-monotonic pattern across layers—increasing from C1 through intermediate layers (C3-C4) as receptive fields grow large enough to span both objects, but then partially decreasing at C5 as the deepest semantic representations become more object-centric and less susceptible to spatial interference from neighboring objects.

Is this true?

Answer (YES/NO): NO